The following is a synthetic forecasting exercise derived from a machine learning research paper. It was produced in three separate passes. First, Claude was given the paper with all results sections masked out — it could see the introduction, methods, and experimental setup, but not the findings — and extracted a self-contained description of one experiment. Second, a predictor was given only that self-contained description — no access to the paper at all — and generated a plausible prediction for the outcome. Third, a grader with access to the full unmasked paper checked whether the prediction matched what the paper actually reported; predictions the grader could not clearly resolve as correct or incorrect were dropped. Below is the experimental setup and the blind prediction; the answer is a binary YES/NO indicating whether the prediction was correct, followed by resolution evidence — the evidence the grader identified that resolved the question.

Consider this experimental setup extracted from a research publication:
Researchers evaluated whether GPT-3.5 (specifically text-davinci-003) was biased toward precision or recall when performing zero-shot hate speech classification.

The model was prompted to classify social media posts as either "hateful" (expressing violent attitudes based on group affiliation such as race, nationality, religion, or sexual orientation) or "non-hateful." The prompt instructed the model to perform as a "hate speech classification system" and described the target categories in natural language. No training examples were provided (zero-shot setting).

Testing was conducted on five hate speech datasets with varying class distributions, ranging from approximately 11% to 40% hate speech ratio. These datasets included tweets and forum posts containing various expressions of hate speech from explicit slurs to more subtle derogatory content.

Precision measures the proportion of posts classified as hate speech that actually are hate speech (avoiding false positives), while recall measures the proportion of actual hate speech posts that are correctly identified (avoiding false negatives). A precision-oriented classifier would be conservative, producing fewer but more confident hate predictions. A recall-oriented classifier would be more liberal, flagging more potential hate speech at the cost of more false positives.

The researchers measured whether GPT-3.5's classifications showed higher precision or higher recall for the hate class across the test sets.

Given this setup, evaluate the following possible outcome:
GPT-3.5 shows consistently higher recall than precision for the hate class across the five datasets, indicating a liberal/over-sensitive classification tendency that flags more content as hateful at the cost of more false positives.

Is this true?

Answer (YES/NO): YES